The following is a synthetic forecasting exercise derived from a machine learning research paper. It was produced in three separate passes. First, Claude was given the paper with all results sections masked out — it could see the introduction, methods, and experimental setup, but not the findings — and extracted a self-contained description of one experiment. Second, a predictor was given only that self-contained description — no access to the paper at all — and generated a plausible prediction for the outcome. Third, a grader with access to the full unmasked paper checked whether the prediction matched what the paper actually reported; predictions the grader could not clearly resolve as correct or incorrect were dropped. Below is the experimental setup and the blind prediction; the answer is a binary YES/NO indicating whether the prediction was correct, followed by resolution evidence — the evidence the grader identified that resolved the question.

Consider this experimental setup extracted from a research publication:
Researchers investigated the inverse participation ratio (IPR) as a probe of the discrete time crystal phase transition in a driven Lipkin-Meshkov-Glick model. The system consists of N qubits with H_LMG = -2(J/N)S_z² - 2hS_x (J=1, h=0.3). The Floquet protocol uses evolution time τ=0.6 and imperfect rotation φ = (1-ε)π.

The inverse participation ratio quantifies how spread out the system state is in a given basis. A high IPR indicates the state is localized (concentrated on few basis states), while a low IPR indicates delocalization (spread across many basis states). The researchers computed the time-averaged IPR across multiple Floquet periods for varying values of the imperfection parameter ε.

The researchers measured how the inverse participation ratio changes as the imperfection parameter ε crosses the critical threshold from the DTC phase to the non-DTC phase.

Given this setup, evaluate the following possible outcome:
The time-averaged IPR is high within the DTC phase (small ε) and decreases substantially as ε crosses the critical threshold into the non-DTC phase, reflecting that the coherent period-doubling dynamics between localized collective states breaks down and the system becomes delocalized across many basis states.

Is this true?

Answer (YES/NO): YES